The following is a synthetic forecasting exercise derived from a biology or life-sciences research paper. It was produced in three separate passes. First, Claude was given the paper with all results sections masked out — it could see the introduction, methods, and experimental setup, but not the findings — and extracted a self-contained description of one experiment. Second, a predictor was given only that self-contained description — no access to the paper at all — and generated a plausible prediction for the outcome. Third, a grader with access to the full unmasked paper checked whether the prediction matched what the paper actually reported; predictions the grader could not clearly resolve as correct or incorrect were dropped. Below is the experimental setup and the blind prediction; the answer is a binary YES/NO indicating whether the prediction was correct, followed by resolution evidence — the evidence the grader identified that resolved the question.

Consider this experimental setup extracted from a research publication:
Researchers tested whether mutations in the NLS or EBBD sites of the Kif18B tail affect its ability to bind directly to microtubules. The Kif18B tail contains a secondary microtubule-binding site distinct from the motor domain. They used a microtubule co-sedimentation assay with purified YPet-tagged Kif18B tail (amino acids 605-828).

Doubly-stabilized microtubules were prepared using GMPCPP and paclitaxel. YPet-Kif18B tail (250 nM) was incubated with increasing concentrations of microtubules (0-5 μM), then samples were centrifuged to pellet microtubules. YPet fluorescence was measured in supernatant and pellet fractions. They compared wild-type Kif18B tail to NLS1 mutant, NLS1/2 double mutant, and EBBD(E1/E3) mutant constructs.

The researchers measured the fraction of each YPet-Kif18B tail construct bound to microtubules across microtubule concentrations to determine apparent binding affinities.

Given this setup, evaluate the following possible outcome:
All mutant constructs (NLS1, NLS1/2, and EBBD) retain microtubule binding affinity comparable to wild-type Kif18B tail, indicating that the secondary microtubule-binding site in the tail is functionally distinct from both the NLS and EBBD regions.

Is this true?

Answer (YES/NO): NO